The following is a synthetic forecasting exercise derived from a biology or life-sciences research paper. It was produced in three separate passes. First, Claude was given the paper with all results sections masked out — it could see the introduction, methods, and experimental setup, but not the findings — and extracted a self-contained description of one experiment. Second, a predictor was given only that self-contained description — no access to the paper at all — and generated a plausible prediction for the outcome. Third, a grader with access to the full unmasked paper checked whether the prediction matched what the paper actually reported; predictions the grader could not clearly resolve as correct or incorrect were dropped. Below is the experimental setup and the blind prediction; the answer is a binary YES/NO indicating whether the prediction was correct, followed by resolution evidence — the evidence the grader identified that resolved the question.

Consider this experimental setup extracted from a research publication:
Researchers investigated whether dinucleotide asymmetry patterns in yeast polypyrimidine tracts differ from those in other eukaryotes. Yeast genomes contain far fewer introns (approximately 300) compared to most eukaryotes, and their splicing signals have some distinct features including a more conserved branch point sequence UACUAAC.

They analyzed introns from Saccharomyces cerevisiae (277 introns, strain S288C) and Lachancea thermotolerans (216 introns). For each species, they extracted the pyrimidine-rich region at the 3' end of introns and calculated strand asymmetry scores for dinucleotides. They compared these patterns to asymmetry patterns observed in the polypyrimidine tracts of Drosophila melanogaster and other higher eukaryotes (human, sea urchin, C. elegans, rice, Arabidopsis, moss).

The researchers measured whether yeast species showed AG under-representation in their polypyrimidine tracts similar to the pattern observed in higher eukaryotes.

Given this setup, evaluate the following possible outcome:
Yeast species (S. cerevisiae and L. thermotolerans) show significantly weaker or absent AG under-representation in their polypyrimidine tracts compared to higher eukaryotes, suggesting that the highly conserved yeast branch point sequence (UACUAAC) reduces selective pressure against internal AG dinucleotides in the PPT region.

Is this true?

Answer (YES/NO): NO